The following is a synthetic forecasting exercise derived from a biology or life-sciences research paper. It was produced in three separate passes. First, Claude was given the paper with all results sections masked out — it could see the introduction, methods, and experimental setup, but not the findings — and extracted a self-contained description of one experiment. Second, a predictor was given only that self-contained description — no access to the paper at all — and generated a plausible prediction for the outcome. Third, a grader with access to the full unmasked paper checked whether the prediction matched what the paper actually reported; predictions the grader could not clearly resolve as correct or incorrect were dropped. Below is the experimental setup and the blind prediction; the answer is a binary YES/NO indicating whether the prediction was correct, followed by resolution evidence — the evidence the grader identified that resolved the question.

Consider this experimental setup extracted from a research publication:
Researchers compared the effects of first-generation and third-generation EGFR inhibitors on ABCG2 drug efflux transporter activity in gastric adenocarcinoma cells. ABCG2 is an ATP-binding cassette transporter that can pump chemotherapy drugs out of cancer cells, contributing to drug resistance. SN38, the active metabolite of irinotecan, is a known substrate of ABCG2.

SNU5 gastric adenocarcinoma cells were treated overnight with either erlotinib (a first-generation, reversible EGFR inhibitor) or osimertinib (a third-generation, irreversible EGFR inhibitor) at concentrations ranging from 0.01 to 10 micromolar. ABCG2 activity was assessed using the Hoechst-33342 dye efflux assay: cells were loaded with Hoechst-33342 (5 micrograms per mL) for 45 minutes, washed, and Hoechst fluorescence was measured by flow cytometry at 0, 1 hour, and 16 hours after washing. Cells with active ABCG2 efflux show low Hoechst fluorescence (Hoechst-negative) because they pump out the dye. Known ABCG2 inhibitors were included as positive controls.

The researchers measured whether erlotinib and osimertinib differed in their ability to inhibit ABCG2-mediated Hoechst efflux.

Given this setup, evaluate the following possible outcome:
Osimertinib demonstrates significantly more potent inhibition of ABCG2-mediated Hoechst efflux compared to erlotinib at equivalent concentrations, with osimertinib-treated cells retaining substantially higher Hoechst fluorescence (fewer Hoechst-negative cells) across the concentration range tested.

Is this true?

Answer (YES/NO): NO